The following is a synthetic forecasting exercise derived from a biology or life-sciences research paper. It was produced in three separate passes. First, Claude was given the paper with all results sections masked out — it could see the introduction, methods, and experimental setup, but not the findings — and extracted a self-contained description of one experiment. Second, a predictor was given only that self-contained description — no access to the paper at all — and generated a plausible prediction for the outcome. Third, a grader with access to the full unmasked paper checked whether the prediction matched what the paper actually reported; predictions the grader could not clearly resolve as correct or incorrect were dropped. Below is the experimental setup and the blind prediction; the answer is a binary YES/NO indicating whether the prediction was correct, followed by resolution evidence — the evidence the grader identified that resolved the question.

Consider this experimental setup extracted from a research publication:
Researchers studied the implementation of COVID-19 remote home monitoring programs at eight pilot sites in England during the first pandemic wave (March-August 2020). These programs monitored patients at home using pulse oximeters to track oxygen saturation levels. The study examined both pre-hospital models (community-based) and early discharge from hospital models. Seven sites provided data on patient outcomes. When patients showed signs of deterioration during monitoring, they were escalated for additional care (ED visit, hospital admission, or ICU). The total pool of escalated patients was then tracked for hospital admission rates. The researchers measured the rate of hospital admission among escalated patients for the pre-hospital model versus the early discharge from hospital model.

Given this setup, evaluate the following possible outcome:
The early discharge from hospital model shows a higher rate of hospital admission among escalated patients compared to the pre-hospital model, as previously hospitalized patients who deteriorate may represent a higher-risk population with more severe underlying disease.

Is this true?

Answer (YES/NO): YES